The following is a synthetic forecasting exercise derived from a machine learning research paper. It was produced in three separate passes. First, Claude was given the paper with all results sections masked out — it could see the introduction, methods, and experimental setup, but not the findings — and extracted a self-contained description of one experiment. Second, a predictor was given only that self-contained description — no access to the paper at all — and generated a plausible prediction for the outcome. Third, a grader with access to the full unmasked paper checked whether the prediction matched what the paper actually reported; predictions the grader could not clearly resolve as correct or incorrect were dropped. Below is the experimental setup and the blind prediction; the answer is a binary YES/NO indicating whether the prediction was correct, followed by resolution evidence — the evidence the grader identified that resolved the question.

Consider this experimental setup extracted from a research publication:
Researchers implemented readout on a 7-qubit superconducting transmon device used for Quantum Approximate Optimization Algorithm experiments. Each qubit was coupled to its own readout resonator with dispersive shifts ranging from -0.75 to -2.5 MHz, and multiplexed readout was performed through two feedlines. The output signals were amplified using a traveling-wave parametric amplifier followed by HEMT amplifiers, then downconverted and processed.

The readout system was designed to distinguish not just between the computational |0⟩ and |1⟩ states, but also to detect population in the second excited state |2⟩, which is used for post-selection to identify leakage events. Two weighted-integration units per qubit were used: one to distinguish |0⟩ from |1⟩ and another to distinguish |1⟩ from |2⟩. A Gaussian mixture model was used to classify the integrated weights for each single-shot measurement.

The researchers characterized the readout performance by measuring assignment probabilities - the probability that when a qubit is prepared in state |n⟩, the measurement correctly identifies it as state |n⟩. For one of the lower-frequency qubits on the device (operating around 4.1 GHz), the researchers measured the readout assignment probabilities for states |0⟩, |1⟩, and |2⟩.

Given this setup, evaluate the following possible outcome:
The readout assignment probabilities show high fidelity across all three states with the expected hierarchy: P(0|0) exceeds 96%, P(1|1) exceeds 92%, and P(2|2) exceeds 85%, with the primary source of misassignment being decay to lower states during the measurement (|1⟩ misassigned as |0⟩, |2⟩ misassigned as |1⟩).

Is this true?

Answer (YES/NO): NO